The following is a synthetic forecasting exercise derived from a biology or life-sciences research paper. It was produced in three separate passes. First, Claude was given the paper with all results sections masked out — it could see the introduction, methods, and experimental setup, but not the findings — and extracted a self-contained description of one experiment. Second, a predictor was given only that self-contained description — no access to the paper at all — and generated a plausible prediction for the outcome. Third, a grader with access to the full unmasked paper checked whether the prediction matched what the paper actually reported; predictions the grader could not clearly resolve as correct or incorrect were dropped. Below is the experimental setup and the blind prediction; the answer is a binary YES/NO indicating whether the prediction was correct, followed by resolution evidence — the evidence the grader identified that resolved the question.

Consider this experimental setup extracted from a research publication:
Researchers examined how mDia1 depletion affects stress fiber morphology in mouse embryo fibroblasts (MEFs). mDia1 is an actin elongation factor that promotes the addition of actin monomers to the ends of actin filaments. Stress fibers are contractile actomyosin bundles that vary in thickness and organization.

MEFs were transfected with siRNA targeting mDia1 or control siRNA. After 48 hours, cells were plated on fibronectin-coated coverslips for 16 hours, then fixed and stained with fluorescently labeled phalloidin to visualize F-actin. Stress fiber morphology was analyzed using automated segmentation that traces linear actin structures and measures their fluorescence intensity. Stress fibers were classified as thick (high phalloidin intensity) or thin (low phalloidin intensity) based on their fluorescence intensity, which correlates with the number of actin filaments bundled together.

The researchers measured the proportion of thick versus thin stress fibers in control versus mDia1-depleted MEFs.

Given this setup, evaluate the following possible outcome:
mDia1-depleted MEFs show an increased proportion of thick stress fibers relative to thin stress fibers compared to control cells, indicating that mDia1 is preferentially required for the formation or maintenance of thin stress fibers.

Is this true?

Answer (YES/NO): NO